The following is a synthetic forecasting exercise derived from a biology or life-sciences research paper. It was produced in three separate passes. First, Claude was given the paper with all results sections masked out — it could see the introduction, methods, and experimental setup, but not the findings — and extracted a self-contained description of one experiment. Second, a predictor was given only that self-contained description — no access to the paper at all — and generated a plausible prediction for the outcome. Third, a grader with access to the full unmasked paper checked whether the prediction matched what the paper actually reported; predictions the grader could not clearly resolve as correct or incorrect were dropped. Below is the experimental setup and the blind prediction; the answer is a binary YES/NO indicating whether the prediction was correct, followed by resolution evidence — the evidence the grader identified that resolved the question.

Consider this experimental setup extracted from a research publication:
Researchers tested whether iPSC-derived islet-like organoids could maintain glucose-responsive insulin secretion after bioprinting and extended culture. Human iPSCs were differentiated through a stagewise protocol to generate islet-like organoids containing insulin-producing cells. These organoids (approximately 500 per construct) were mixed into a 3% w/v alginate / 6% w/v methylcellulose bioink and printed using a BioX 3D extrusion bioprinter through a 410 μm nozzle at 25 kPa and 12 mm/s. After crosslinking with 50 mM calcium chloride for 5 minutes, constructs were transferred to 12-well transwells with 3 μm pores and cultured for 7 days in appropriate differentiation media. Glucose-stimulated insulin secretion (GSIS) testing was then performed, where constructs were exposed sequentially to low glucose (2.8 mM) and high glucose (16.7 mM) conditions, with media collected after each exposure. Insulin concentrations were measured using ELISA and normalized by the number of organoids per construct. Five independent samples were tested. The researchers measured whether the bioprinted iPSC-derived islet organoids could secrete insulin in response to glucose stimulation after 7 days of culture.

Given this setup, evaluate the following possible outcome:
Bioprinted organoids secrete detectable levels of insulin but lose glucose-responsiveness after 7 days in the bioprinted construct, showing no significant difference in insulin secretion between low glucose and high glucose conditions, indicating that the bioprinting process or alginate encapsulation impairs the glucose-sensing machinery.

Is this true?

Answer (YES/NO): NO